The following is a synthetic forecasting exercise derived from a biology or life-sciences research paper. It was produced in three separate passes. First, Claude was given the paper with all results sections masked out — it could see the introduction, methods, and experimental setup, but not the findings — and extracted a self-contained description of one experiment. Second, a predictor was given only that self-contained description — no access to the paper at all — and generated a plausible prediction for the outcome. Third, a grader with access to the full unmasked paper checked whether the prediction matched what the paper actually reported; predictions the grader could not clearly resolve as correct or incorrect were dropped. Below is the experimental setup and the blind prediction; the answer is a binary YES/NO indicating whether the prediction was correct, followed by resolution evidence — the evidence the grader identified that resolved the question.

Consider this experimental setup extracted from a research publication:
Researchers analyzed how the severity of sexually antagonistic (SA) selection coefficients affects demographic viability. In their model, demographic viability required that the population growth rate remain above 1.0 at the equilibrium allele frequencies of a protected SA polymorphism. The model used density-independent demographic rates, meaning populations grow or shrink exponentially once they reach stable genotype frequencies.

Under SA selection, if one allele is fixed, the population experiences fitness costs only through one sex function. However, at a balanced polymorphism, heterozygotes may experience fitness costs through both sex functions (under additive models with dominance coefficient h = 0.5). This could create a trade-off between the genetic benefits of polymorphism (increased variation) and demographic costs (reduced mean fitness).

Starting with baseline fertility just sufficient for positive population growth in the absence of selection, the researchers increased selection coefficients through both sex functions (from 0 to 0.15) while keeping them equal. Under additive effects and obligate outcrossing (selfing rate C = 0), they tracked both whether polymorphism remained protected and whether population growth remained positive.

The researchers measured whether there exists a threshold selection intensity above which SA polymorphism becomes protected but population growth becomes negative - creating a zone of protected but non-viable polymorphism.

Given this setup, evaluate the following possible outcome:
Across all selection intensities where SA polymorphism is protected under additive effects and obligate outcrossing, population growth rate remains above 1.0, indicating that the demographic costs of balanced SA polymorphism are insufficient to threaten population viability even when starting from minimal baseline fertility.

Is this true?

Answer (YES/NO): NO